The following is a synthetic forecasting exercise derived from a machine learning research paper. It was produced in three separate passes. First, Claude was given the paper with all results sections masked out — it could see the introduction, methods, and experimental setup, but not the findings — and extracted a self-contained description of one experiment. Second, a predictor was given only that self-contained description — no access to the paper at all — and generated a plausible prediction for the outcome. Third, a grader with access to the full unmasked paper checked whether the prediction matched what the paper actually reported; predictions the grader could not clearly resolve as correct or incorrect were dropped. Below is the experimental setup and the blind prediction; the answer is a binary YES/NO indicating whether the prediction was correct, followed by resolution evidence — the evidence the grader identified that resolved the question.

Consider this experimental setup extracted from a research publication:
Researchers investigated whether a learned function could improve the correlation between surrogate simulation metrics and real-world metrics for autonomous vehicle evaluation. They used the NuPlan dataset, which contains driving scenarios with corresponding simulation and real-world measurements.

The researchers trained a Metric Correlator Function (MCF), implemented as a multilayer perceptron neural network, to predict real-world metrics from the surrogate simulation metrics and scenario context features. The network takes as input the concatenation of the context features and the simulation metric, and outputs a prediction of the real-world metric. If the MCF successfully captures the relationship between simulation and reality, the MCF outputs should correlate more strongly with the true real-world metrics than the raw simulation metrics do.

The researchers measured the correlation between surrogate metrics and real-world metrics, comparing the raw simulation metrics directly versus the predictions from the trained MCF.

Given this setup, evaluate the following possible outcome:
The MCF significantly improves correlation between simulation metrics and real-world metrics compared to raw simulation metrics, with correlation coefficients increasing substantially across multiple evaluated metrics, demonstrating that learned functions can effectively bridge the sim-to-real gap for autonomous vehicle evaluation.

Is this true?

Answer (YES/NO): NO